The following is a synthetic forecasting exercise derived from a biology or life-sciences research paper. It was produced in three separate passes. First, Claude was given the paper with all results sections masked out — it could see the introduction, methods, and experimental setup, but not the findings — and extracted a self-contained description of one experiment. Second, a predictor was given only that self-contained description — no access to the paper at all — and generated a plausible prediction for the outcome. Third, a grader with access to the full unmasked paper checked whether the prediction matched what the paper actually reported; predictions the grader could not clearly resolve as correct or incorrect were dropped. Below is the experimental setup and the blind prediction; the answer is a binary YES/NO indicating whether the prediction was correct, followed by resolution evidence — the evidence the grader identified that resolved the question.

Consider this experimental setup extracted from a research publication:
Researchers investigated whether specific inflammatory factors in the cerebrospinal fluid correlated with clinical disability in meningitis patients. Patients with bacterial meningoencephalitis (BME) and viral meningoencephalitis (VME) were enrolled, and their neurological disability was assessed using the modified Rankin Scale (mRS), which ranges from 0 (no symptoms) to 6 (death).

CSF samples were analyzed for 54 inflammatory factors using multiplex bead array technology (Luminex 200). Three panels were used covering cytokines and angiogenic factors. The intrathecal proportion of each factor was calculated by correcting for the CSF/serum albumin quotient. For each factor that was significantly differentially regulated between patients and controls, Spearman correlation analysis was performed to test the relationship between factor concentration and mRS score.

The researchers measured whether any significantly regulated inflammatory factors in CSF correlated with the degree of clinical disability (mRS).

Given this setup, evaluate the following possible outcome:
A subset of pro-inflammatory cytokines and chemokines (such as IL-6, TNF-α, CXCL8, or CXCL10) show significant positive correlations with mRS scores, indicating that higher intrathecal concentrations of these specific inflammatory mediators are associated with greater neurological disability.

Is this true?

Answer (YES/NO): NO